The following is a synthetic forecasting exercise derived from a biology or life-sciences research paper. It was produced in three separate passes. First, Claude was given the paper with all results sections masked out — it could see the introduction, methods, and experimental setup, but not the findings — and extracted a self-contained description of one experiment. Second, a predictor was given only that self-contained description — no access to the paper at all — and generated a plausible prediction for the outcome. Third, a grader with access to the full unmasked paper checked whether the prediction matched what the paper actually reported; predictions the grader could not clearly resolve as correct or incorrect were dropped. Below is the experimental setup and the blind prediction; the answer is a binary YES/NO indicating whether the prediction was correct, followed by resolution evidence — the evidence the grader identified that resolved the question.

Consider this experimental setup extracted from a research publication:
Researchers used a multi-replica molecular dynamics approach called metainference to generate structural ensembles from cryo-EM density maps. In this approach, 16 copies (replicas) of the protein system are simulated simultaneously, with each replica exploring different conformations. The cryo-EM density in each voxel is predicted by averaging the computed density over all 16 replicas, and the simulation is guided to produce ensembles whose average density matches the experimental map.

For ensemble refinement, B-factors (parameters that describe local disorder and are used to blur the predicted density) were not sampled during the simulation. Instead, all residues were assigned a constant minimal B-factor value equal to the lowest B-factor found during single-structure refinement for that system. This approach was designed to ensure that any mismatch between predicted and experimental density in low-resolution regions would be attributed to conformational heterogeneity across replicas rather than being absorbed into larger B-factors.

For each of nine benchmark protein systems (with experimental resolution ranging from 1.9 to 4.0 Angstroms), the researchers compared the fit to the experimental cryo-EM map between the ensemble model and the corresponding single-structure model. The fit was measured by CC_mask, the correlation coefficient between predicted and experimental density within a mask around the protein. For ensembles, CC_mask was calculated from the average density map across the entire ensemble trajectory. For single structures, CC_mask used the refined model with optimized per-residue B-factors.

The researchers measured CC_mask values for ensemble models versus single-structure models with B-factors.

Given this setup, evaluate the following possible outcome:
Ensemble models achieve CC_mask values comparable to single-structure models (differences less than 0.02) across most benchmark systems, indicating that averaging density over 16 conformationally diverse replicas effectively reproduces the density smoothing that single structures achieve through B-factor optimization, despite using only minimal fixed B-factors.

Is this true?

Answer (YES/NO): NO